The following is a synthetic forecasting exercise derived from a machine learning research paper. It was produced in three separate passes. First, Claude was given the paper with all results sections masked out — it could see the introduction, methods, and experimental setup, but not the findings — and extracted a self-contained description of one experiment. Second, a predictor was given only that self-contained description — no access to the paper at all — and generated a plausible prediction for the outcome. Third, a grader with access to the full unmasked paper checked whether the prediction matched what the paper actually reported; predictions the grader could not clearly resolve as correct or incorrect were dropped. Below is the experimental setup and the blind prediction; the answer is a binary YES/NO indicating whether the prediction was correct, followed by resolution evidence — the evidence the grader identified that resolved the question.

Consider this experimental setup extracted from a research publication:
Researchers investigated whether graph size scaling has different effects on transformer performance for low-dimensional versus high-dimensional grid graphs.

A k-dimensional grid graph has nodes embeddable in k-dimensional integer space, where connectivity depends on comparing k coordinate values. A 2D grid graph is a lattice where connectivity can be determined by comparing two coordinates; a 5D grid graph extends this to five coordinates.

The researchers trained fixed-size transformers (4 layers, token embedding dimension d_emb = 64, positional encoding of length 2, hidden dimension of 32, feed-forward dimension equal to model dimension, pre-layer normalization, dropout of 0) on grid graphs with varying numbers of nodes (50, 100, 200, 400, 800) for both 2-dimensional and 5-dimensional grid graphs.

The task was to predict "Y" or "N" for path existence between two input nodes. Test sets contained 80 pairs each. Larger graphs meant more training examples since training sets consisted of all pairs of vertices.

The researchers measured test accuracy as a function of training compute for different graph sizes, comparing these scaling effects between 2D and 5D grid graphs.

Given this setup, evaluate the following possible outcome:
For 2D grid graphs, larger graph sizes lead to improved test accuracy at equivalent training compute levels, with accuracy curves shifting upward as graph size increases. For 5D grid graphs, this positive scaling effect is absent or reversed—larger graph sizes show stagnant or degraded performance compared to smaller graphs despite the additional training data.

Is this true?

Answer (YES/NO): NO